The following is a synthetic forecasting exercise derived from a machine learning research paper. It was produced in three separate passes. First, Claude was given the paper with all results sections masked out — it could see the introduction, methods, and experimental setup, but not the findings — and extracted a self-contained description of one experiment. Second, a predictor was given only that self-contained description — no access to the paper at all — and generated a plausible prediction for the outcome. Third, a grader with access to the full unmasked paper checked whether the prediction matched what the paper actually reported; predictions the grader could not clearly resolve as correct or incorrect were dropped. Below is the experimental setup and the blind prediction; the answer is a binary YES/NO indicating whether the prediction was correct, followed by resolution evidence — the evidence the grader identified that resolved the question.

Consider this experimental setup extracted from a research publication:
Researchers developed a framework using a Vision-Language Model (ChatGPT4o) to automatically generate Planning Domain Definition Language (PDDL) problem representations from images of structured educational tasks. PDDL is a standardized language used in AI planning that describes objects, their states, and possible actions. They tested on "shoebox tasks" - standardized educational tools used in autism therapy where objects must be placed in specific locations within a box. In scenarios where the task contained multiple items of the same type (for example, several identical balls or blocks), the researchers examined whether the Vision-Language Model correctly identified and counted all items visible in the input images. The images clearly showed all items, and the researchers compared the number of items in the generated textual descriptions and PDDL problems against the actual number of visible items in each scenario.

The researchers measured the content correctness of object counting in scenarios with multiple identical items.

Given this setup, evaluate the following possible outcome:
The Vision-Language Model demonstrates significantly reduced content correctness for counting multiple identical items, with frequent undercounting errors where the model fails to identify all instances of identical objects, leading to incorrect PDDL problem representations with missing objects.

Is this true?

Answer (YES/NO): NO